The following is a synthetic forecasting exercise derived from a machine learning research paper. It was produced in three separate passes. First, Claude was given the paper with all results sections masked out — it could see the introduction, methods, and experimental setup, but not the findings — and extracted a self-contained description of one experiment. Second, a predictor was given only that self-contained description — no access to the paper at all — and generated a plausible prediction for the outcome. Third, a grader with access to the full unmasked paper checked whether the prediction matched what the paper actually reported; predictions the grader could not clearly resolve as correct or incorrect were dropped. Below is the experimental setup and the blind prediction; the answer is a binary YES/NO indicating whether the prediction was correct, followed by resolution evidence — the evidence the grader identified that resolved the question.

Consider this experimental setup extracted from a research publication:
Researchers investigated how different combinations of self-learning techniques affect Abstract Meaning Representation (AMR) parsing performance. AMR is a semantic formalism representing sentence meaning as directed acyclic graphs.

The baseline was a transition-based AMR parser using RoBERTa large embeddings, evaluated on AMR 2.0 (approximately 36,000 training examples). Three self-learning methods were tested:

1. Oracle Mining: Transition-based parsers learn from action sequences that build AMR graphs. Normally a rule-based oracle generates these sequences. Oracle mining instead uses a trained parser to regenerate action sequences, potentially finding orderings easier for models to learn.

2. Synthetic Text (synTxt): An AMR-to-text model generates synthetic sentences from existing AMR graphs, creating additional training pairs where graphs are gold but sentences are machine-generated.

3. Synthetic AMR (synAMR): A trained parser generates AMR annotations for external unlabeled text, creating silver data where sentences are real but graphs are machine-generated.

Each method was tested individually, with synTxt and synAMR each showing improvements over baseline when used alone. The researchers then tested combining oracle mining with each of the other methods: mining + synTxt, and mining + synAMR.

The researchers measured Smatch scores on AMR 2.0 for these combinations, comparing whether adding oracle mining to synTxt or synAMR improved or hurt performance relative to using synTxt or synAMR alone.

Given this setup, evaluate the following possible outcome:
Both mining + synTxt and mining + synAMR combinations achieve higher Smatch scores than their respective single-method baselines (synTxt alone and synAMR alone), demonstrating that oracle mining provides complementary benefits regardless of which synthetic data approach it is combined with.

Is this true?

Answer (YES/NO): NO